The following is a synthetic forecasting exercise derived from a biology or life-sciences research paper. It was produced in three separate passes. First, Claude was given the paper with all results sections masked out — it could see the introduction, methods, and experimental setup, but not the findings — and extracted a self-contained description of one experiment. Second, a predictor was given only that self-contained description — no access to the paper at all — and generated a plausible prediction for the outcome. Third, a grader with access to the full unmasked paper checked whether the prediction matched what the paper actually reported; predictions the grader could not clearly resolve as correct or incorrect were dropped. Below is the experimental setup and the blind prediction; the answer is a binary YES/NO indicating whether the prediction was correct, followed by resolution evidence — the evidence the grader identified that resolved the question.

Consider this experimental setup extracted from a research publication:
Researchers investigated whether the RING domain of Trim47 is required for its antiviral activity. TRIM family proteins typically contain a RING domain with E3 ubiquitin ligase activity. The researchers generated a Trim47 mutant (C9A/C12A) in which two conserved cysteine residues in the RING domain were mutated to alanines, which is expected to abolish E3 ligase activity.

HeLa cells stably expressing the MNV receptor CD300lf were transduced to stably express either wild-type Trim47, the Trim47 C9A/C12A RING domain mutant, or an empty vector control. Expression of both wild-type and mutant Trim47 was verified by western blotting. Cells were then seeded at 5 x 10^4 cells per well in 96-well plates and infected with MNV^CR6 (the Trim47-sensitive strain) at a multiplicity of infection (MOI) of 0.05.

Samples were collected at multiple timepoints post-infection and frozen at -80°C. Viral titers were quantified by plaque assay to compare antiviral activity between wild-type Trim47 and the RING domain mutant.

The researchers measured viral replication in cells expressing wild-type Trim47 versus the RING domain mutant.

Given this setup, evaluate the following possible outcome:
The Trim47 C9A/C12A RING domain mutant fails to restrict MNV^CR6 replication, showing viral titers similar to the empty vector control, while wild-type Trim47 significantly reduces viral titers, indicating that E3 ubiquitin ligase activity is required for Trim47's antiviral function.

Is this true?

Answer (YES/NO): YES